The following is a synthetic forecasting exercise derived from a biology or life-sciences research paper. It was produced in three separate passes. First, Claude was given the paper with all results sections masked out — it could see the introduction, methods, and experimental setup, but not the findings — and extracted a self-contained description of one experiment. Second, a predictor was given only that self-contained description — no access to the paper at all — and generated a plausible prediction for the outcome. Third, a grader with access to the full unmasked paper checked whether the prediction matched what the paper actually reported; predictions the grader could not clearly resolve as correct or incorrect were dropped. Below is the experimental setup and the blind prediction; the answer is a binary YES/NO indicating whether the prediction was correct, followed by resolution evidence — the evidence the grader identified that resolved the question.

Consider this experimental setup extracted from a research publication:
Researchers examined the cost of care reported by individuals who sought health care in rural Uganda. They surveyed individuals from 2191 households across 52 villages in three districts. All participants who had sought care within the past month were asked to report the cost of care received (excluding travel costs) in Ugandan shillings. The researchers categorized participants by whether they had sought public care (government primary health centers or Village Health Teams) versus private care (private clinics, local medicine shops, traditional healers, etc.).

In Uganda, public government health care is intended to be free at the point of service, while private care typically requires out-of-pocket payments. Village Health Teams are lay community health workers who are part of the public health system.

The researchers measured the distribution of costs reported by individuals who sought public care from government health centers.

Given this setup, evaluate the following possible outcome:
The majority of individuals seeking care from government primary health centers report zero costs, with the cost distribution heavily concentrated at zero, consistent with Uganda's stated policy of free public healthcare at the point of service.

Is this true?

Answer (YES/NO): NO